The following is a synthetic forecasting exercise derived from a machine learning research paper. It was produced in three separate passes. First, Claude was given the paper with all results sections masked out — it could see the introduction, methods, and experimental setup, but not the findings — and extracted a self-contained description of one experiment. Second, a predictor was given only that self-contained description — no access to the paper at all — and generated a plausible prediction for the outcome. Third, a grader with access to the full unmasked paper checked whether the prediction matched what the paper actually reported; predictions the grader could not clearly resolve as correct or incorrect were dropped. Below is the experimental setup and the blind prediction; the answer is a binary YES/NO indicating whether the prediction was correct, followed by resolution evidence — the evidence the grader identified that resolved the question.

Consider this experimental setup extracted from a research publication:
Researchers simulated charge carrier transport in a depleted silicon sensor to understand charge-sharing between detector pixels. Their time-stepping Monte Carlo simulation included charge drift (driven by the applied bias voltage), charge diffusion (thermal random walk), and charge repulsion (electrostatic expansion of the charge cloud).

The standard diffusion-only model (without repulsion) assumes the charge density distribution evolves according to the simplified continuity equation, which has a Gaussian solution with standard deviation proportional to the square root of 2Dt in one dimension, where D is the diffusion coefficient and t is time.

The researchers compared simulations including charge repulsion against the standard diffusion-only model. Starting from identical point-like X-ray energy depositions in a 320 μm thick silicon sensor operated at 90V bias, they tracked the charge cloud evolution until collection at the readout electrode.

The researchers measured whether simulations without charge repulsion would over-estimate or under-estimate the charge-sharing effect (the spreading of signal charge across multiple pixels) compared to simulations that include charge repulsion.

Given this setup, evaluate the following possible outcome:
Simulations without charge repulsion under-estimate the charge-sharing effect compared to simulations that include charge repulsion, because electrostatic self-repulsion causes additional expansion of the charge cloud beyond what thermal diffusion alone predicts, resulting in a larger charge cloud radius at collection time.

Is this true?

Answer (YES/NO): YES